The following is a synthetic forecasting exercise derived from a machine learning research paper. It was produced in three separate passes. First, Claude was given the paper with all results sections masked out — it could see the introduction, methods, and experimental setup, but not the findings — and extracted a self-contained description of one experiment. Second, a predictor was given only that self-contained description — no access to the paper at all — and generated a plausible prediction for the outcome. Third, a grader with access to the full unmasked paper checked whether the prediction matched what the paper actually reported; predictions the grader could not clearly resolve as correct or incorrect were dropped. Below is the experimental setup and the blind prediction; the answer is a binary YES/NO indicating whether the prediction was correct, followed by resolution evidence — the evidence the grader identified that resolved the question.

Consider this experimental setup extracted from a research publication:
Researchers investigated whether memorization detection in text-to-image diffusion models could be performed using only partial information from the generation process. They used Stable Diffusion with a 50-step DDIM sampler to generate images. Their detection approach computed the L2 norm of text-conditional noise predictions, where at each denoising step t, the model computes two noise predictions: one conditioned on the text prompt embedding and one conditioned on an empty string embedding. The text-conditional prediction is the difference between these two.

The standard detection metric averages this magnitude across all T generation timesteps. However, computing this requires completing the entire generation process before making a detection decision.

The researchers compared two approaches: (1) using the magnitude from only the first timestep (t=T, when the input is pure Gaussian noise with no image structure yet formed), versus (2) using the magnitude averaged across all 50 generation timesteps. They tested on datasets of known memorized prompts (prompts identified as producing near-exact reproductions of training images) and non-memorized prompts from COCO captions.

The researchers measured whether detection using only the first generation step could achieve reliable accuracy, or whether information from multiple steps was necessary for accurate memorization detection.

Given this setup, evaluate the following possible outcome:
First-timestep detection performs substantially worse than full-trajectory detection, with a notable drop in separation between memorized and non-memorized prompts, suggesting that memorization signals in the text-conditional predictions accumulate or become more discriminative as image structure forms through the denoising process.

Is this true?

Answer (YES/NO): NO